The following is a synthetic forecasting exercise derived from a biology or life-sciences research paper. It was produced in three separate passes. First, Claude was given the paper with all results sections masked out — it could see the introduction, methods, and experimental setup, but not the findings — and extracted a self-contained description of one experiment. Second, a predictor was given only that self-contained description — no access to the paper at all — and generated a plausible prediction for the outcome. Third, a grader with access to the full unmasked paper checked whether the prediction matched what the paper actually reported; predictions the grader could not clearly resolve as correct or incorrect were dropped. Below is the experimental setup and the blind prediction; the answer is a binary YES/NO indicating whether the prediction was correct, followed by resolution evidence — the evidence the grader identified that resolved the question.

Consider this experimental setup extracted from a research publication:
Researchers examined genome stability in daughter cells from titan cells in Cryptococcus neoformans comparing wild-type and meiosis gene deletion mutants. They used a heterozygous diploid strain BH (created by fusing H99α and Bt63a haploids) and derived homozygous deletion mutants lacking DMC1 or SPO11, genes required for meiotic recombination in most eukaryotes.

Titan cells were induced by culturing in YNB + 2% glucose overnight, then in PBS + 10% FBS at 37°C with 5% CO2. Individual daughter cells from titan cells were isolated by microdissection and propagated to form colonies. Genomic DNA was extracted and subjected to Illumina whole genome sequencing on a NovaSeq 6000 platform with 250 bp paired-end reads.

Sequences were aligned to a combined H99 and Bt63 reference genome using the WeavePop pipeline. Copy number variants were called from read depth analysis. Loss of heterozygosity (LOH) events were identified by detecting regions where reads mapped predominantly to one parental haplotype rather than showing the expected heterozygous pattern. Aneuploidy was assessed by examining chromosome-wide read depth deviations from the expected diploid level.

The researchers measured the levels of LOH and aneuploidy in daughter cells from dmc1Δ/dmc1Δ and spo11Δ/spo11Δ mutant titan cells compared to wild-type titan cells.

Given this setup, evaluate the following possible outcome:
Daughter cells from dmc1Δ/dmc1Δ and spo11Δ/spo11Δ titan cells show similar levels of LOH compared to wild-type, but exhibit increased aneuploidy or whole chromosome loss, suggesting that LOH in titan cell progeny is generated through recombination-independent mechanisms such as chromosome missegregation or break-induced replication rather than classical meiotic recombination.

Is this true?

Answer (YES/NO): NO